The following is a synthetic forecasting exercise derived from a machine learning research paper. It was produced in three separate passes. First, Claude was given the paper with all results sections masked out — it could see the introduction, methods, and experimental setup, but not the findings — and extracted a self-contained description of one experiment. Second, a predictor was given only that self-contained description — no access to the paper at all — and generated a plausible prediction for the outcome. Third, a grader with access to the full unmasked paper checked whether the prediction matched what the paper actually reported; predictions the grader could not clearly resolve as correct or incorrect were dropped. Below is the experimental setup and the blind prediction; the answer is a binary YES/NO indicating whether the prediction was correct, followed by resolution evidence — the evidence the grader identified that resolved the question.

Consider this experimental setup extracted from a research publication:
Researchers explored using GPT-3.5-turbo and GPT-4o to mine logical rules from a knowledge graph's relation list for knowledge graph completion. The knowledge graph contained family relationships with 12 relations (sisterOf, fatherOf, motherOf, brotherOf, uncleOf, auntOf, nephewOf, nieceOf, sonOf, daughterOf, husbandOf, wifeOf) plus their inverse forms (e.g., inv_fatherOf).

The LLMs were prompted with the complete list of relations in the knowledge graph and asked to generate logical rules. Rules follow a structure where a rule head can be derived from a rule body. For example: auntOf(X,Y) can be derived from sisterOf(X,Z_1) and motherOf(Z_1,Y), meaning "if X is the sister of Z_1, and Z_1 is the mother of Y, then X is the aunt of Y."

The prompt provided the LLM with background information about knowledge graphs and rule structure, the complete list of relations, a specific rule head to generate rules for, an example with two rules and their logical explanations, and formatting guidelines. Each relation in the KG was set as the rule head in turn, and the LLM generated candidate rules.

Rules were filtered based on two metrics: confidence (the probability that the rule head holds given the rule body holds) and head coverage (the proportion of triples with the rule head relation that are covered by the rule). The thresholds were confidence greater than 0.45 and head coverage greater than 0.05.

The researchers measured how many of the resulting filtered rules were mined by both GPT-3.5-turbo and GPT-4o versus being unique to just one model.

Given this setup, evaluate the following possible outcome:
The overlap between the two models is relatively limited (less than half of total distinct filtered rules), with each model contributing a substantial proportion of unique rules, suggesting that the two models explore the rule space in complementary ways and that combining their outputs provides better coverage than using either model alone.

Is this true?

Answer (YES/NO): YES